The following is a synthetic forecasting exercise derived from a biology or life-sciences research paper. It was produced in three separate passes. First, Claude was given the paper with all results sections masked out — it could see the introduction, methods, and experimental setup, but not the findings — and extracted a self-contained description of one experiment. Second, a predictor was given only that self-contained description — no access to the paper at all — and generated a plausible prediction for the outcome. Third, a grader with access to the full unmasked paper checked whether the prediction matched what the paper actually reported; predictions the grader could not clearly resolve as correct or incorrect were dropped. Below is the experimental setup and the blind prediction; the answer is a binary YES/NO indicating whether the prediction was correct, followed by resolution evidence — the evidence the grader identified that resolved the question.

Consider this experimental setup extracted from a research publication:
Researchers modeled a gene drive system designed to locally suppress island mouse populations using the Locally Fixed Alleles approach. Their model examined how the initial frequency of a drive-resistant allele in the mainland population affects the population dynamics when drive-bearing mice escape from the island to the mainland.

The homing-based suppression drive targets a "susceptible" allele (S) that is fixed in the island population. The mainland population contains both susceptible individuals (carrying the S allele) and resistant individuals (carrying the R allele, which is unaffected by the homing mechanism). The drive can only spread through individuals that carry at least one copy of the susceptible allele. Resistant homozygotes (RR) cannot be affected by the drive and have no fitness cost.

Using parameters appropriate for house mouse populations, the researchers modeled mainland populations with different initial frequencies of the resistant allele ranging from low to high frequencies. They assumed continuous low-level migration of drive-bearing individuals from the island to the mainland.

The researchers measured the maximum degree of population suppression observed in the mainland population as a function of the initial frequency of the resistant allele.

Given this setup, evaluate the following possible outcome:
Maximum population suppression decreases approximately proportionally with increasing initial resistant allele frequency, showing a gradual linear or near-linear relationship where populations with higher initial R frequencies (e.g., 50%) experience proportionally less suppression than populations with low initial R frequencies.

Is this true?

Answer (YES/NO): NO